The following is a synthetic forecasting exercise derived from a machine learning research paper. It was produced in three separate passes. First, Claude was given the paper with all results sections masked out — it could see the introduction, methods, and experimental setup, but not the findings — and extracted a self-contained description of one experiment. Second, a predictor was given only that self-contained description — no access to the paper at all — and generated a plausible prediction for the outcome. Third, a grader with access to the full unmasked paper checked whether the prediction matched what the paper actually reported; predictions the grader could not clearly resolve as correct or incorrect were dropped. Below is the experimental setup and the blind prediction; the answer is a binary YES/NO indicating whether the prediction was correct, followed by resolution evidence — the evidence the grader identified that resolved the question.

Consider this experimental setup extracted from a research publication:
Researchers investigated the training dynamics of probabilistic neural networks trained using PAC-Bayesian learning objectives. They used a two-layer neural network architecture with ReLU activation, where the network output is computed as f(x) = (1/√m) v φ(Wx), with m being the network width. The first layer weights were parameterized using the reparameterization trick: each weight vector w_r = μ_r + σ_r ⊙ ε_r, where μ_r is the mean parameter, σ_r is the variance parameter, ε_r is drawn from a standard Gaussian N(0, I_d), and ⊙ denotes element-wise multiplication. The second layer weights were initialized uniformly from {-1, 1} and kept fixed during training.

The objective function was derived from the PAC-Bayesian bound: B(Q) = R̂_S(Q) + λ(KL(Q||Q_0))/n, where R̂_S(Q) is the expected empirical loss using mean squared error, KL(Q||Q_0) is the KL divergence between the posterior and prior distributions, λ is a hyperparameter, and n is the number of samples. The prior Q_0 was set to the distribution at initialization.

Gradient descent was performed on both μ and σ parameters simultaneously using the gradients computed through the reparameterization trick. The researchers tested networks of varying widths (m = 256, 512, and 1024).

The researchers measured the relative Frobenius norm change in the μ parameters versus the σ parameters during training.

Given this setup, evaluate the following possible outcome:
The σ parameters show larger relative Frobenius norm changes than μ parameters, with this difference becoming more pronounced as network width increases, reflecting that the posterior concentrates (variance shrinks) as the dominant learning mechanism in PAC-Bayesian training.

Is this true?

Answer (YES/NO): NO